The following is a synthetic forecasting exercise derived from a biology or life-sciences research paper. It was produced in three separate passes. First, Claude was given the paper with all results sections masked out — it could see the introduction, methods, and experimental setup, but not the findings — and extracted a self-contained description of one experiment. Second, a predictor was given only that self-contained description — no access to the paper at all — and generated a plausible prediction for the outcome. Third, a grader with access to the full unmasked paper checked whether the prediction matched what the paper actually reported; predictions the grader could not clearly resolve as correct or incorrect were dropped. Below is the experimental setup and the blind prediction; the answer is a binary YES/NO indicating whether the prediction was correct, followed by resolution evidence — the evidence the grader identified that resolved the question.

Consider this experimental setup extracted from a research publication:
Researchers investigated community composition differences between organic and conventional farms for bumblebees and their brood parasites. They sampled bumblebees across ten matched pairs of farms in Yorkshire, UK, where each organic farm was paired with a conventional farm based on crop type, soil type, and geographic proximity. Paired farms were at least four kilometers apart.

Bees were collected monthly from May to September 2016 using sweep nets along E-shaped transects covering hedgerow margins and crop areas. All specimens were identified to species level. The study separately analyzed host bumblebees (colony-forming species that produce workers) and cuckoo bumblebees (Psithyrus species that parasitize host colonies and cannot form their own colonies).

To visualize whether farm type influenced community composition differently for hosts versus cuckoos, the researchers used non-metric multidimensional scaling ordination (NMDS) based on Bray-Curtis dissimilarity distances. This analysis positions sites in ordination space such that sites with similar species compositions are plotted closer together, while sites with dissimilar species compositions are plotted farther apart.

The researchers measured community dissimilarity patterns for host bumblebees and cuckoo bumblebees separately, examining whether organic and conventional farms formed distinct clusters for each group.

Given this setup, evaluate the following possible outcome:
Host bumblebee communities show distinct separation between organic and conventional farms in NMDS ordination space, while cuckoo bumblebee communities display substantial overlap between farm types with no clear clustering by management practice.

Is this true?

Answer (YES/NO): NO